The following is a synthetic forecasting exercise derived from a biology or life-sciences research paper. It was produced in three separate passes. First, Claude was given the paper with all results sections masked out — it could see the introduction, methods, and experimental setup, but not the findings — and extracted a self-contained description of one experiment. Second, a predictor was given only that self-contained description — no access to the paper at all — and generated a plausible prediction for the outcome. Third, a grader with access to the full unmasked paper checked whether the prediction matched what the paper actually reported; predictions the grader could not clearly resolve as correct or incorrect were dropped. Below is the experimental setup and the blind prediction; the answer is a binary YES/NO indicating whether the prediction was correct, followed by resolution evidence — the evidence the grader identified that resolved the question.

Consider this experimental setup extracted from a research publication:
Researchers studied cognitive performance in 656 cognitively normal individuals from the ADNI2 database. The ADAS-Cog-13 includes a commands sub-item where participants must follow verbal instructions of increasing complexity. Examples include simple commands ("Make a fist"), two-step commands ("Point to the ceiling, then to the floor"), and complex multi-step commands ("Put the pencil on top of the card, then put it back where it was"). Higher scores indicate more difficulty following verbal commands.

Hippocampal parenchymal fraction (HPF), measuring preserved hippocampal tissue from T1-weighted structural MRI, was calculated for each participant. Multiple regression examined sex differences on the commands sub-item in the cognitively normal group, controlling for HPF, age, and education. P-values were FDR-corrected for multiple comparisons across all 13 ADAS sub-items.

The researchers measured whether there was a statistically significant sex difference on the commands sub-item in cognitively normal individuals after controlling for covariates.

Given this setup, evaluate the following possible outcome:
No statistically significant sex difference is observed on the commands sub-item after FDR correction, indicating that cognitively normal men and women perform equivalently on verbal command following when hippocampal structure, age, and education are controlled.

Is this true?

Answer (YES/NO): YES